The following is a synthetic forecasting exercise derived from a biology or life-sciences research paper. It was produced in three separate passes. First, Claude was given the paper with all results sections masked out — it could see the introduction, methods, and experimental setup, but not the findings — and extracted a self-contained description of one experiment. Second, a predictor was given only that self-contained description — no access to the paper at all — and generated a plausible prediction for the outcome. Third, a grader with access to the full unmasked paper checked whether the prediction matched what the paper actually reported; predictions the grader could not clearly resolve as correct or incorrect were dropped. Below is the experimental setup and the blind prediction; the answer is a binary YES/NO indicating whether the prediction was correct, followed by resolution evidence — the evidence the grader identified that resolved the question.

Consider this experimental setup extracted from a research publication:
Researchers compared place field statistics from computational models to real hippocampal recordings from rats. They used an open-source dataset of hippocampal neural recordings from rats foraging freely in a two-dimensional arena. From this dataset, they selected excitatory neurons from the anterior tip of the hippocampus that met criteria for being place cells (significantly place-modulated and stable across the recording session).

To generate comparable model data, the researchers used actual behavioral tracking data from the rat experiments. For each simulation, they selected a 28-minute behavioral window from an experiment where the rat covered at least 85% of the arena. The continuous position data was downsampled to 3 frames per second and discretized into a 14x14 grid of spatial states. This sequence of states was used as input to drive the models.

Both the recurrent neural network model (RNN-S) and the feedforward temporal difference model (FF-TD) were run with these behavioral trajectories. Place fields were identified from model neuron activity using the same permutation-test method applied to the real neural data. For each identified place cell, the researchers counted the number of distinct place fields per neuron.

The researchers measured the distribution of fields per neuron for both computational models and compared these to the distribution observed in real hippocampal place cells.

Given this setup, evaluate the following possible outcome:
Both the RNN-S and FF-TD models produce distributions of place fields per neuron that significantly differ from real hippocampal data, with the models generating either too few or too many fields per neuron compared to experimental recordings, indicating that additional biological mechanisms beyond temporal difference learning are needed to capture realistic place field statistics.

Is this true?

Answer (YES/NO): NO